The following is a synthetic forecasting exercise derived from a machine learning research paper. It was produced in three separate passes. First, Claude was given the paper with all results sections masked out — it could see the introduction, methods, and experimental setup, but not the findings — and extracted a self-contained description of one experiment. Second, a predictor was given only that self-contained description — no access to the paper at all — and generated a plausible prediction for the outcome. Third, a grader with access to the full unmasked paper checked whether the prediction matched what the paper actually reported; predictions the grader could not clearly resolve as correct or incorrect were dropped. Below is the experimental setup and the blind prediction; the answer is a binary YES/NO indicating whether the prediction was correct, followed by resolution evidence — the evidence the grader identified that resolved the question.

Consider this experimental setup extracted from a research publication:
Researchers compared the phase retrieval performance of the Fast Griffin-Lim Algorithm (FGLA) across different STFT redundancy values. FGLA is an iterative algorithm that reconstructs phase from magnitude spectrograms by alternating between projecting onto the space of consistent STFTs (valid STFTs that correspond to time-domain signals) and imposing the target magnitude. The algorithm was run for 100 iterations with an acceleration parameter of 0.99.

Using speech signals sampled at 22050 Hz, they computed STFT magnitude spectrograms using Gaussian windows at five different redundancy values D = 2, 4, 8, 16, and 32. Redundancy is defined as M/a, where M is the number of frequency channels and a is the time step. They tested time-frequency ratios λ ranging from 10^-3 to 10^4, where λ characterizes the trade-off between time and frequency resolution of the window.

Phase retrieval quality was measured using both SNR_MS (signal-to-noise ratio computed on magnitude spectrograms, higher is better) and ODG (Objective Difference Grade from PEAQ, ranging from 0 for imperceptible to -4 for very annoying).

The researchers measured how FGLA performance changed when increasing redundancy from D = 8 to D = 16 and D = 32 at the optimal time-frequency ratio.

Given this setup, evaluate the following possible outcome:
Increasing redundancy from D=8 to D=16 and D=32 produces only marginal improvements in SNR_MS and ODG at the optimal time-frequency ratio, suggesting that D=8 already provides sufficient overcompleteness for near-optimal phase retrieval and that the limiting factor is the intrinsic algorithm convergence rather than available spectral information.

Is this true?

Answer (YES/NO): NO